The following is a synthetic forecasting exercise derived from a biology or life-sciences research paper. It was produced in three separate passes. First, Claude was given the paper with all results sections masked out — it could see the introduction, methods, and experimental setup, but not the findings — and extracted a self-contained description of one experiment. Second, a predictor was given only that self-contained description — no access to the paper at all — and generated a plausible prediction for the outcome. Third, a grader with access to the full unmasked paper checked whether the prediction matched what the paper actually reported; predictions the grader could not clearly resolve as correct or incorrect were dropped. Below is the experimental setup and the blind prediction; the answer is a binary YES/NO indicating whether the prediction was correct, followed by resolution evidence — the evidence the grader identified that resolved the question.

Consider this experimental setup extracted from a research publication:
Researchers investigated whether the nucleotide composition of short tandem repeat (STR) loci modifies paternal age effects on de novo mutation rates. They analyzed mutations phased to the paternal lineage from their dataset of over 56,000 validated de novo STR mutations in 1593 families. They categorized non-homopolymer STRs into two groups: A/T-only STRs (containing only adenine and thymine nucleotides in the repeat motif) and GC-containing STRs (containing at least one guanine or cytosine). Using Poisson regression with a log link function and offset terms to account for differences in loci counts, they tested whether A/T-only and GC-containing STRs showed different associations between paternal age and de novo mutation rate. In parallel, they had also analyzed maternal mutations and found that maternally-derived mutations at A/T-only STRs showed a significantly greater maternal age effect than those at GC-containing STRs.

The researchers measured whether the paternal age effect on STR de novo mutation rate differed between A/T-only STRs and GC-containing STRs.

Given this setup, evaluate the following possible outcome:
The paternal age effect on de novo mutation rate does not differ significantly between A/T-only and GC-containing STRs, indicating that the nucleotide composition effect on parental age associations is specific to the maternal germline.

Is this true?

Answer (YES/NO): YES